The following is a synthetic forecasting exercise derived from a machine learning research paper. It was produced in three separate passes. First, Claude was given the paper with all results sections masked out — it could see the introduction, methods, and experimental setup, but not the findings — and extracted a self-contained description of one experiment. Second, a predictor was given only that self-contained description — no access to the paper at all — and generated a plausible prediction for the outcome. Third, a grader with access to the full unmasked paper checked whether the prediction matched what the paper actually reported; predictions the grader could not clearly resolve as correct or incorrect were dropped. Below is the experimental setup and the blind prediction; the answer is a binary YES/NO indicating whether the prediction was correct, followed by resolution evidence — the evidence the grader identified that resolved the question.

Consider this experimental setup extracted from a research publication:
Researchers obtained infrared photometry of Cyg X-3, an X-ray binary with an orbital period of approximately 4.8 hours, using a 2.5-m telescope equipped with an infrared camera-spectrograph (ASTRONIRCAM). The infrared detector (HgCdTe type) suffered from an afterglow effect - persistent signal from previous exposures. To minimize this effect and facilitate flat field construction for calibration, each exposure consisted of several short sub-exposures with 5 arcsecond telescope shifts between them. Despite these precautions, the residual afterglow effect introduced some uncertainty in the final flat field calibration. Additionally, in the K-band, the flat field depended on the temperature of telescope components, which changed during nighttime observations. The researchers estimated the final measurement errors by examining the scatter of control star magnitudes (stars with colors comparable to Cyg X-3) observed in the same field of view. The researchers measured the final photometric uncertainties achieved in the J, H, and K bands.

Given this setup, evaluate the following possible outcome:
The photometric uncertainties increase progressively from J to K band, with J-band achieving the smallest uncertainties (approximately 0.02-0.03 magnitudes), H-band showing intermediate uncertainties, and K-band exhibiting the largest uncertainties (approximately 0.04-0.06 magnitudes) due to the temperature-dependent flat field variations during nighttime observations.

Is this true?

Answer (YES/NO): NO